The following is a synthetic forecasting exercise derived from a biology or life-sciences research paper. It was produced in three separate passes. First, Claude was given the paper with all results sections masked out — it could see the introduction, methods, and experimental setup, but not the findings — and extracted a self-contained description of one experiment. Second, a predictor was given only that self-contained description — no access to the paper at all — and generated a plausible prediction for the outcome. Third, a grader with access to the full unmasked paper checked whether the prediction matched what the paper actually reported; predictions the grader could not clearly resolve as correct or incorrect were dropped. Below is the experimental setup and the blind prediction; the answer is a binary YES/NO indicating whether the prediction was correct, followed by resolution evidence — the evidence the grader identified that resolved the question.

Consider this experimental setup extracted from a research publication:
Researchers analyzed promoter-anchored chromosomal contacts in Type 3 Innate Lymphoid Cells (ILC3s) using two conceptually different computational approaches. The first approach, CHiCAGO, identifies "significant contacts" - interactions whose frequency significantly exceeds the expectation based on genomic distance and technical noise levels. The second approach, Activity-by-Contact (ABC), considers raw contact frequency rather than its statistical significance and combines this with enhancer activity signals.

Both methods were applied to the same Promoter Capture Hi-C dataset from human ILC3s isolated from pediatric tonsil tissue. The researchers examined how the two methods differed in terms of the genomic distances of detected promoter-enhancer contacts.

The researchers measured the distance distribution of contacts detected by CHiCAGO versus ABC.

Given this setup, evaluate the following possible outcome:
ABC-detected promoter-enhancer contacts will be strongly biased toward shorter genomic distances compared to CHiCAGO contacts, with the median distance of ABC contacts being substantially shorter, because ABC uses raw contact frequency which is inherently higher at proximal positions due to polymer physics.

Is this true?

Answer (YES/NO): YES